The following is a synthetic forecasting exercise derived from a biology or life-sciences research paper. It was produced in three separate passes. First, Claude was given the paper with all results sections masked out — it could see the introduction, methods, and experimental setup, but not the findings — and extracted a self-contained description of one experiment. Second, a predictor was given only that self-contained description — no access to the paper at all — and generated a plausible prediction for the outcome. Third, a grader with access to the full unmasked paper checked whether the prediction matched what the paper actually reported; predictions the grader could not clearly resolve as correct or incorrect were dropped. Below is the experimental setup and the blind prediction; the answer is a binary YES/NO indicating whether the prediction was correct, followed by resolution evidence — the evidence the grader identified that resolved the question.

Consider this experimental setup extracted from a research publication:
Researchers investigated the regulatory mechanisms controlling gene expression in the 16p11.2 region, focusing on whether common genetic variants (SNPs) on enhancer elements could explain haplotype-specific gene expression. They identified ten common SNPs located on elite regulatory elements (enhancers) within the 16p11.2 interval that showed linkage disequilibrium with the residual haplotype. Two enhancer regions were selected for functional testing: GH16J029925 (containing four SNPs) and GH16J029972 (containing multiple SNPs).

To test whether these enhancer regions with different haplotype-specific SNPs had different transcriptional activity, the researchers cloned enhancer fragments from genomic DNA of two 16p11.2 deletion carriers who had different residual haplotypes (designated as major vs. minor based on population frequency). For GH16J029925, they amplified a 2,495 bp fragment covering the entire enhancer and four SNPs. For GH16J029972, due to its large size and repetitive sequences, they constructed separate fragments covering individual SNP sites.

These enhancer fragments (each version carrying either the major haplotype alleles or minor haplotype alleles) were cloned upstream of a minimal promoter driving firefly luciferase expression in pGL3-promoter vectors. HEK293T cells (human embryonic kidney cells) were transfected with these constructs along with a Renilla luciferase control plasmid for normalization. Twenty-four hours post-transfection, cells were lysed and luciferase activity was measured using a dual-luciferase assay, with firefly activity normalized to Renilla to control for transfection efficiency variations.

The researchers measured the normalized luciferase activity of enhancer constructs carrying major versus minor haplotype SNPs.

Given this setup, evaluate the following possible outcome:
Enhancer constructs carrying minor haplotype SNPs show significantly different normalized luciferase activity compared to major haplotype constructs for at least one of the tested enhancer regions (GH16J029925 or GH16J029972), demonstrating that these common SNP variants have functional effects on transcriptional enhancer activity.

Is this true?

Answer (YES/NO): YES